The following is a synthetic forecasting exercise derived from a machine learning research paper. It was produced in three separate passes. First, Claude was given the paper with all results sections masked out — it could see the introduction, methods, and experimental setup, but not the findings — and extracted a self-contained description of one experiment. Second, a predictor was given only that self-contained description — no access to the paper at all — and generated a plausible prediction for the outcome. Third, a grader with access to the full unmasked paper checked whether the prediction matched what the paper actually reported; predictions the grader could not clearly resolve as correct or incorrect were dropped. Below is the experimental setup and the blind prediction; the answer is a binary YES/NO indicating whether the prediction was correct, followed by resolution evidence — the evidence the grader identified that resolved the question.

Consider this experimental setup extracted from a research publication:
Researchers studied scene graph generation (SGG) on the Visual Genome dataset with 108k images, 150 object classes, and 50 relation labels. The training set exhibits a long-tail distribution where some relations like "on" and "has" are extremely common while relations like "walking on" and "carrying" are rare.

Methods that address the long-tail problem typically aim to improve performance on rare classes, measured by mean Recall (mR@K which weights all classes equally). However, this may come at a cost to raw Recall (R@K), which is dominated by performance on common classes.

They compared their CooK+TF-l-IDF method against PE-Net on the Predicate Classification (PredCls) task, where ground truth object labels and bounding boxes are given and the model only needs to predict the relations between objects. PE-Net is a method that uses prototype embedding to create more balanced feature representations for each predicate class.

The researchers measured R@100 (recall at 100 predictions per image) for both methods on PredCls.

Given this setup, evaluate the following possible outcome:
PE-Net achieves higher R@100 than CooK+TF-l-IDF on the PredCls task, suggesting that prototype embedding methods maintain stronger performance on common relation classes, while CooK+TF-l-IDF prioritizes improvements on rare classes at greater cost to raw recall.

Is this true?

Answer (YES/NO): YES